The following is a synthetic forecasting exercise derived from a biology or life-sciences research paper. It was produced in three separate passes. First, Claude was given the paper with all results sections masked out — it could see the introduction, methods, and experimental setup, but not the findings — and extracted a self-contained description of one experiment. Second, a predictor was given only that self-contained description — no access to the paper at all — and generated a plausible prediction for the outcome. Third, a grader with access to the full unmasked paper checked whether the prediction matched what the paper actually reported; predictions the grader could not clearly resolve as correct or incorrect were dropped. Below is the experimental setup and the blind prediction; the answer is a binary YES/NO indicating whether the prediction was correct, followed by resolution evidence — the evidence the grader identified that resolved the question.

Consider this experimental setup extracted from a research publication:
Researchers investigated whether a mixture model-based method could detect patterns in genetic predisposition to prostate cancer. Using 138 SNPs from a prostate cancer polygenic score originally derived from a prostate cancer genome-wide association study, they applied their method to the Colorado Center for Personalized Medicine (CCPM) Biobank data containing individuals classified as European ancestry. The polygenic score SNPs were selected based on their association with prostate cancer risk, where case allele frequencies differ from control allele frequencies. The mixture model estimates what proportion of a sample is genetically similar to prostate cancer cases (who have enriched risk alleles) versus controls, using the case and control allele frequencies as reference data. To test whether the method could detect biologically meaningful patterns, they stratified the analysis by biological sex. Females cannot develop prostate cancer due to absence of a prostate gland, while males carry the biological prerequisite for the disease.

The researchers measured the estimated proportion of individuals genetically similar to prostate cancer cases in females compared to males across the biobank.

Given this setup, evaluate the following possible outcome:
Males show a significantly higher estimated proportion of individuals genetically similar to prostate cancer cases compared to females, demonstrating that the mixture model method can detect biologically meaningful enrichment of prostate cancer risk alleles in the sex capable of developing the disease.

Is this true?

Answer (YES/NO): NO